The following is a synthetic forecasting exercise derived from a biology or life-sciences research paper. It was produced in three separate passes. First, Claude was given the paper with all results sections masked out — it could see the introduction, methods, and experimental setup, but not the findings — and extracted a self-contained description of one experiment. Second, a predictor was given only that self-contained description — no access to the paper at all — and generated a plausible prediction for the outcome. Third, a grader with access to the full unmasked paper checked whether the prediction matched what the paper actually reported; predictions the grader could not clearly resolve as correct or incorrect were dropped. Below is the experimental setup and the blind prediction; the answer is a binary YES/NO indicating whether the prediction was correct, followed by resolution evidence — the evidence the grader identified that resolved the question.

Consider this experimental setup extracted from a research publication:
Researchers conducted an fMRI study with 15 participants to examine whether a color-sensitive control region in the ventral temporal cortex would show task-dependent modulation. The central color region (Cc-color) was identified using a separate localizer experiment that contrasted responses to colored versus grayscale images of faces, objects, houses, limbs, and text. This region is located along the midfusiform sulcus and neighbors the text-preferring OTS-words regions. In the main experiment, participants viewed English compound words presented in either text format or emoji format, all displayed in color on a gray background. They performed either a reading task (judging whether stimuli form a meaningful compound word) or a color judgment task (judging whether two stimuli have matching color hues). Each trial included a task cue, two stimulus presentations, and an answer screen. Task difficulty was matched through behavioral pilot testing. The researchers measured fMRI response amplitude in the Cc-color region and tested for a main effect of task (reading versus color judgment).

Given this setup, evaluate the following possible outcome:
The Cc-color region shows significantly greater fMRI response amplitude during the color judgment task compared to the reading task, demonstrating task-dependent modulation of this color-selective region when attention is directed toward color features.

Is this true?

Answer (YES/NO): YES